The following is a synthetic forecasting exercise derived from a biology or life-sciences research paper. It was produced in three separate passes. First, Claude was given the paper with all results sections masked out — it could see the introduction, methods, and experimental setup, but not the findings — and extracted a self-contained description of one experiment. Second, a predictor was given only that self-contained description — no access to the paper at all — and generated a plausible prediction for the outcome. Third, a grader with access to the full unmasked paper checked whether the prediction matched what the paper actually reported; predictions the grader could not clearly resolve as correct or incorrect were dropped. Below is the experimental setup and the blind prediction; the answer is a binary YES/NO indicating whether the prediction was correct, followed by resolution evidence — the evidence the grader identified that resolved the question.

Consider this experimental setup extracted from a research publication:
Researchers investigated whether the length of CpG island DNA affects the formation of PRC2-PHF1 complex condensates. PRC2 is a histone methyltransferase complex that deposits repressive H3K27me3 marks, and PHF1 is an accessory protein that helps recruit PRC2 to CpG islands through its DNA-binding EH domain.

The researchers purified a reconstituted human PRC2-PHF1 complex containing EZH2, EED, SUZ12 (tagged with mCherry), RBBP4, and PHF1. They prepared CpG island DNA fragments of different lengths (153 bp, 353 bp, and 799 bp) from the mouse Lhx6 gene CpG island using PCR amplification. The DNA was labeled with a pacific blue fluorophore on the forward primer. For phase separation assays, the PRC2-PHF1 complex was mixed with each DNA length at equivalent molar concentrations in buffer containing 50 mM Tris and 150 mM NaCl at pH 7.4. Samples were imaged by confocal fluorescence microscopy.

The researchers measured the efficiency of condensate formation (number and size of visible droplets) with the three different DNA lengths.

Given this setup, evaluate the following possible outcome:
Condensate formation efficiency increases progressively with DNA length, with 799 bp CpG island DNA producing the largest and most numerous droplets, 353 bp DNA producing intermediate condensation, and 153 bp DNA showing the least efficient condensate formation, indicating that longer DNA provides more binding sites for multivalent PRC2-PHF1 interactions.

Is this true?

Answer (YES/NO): YES